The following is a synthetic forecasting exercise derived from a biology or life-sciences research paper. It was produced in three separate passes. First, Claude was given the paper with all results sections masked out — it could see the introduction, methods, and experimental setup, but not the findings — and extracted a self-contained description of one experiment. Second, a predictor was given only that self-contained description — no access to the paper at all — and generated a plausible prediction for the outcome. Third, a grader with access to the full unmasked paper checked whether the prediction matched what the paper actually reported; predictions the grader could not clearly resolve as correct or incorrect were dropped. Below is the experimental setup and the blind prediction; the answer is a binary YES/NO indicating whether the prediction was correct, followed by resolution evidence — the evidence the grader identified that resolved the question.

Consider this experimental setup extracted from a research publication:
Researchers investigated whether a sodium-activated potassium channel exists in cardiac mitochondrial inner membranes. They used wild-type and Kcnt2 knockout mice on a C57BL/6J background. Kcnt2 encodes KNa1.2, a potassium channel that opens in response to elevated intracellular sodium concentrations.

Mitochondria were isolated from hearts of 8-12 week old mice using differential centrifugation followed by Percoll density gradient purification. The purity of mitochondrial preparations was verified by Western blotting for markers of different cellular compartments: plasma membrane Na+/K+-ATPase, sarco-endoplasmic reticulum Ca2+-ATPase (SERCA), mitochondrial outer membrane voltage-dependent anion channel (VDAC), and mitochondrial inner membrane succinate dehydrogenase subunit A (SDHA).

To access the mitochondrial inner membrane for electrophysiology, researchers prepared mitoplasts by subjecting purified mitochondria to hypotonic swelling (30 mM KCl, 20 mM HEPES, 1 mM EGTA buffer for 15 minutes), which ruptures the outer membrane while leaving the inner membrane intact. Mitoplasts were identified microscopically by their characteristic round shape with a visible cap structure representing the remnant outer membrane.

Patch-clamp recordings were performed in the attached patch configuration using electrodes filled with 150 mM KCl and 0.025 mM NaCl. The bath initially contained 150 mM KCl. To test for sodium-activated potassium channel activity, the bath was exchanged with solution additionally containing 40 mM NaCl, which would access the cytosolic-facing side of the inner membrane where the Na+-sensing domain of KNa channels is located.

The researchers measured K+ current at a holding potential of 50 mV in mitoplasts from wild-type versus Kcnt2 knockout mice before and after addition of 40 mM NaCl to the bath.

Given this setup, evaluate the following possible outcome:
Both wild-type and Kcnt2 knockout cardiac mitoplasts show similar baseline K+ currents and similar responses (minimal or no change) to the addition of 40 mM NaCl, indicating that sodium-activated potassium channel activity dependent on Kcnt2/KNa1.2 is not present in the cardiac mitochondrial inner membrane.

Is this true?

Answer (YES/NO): NO